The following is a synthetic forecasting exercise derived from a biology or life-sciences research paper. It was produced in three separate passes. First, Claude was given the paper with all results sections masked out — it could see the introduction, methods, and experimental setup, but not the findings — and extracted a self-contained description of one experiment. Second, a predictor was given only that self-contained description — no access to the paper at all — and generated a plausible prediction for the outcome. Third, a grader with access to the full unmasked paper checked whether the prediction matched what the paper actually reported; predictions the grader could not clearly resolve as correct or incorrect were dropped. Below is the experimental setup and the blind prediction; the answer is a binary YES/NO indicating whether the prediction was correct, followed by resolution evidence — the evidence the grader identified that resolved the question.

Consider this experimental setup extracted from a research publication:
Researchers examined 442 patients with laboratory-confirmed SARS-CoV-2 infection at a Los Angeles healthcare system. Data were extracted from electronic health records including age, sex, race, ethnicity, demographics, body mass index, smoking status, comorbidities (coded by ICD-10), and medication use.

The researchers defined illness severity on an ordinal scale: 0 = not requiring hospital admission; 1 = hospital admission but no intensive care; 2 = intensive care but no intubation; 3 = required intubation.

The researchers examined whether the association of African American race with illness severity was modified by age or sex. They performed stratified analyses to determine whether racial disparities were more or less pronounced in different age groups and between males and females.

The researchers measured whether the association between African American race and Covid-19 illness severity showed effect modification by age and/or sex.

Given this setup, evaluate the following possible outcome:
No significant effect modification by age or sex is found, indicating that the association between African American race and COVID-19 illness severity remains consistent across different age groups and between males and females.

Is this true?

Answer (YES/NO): NO